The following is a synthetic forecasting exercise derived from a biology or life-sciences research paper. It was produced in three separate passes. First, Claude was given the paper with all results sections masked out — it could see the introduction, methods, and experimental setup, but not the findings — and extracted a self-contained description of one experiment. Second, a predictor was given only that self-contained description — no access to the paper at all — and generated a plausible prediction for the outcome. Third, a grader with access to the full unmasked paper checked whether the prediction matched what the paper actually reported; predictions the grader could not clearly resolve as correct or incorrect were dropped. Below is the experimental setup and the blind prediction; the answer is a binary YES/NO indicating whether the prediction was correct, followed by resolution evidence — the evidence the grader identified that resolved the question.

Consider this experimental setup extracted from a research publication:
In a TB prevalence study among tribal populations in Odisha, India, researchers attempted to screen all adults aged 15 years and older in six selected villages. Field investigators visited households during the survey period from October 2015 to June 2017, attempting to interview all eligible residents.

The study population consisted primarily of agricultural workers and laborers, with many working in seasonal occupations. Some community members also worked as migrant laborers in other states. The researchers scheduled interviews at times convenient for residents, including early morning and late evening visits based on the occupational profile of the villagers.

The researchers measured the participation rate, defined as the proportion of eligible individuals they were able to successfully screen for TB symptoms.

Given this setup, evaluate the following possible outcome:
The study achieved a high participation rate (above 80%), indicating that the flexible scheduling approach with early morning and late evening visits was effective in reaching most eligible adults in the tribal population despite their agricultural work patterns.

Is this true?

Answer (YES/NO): YES